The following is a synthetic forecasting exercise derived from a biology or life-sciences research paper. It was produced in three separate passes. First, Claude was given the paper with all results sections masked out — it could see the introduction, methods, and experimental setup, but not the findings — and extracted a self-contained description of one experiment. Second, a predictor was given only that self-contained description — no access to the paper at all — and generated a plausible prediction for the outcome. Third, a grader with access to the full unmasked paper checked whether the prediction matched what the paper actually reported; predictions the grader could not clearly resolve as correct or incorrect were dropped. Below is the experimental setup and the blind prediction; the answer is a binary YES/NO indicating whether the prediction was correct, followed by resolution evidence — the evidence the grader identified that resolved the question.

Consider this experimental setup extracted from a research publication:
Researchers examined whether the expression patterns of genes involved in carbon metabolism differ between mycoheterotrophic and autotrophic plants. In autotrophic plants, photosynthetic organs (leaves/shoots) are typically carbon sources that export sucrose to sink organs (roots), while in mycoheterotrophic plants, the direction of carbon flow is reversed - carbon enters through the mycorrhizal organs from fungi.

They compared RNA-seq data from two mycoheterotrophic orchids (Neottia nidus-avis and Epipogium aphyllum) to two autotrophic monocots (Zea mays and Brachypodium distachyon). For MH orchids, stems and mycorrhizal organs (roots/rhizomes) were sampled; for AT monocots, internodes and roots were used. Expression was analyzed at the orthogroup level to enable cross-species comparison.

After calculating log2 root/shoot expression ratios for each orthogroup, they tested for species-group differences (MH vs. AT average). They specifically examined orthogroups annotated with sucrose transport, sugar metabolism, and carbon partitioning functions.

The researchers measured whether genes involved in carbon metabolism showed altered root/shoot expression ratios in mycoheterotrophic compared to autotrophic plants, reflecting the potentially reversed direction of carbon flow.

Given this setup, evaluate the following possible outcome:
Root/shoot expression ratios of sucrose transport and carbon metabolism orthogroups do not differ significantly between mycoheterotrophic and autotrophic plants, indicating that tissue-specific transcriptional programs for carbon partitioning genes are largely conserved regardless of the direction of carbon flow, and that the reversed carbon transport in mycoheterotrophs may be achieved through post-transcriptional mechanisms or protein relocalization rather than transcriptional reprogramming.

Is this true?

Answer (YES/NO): NO